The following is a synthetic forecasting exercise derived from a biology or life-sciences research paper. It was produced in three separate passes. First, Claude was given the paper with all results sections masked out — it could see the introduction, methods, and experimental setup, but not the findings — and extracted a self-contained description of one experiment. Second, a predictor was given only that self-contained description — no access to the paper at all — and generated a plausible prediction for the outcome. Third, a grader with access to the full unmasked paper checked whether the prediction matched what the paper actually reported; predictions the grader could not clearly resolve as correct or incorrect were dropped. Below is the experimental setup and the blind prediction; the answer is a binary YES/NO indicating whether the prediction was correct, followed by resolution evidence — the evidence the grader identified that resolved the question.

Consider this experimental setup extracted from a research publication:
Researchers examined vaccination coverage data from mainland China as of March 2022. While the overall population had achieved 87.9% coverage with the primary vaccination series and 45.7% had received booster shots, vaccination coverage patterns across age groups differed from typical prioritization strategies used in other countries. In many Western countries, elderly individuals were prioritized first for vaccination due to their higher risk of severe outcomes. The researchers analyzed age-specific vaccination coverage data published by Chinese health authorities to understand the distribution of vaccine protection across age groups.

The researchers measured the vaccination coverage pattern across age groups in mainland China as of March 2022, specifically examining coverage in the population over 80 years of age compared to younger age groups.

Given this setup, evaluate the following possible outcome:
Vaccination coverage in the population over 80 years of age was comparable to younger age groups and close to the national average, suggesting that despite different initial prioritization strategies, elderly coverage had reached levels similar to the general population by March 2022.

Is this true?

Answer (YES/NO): NO